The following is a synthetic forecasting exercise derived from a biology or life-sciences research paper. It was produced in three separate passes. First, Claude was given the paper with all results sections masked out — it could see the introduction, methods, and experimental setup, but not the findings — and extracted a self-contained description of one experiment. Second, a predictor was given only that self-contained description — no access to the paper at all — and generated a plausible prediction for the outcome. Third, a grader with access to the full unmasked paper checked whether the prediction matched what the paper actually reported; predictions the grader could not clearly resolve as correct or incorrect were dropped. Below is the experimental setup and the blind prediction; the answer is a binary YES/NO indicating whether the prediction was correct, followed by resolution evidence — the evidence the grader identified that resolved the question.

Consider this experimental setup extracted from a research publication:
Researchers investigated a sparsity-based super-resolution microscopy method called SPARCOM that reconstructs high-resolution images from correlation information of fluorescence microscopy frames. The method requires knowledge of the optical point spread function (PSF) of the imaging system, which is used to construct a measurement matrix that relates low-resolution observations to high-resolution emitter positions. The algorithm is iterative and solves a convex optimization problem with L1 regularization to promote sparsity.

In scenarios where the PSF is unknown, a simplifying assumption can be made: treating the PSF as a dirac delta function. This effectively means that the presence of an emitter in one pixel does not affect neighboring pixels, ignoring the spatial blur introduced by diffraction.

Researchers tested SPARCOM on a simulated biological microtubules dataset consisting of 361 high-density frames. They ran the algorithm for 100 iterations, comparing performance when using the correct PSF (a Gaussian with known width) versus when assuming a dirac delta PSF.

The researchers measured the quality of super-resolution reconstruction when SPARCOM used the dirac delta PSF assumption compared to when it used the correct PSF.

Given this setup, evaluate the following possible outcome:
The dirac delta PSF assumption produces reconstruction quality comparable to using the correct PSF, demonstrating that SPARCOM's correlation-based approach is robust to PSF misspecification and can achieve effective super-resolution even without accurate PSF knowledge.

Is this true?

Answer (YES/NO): NO